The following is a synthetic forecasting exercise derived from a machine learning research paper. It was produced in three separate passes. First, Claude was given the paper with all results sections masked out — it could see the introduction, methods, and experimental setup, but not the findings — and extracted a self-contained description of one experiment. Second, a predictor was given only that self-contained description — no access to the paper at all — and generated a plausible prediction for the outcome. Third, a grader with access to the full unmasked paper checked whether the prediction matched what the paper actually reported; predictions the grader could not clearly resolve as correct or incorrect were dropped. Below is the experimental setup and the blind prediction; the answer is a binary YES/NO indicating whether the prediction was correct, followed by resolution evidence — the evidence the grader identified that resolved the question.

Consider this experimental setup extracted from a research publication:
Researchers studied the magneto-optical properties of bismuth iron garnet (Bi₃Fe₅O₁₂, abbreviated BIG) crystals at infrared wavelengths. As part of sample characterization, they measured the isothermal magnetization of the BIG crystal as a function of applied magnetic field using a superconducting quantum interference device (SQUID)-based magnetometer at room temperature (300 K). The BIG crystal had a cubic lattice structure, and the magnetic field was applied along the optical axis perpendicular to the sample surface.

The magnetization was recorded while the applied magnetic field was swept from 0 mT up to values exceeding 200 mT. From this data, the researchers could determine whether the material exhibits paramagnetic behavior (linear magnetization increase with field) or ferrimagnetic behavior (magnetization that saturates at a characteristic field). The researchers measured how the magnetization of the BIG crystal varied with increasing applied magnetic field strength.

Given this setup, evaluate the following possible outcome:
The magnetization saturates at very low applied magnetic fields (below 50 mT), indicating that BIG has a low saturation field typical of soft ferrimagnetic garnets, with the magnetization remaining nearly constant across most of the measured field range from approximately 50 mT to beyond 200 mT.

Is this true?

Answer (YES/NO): NO